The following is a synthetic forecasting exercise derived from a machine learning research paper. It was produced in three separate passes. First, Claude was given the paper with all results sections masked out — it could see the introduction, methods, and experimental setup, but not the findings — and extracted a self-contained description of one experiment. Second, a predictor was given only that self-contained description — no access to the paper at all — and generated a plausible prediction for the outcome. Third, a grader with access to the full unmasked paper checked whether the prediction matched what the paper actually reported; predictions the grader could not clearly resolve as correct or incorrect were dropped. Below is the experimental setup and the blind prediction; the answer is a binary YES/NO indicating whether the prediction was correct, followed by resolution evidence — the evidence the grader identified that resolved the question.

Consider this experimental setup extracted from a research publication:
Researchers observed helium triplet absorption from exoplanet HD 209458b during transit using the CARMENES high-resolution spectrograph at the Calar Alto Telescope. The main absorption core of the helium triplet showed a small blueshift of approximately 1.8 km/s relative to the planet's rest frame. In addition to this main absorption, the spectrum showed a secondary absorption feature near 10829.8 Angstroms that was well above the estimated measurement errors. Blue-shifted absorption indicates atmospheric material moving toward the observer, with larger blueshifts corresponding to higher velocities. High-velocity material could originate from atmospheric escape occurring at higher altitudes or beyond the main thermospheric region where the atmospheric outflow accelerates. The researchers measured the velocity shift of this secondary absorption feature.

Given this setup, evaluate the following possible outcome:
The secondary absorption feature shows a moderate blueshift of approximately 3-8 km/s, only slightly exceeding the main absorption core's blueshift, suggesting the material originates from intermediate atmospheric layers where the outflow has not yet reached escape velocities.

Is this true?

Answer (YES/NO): NO